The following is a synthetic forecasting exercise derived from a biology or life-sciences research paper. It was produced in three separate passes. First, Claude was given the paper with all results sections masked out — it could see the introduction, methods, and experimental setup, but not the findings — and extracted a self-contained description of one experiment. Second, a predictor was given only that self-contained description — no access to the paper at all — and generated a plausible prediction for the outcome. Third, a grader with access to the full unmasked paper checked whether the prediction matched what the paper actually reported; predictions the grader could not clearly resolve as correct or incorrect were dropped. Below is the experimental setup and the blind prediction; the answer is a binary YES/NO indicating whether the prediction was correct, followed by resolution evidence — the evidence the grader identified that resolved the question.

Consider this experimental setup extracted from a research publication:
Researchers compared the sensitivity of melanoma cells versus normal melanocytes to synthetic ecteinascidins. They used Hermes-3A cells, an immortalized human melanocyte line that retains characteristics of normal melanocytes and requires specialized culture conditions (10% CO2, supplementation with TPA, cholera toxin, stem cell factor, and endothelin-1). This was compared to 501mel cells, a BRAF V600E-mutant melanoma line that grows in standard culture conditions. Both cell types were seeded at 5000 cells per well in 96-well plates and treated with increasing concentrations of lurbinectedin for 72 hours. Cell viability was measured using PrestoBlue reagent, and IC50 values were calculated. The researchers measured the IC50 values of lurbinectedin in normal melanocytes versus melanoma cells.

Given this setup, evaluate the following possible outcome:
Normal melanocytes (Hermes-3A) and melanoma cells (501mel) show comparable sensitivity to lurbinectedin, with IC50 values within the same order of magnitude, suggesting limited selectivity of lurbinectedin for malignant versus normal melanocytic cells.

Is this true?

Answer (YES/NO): NO